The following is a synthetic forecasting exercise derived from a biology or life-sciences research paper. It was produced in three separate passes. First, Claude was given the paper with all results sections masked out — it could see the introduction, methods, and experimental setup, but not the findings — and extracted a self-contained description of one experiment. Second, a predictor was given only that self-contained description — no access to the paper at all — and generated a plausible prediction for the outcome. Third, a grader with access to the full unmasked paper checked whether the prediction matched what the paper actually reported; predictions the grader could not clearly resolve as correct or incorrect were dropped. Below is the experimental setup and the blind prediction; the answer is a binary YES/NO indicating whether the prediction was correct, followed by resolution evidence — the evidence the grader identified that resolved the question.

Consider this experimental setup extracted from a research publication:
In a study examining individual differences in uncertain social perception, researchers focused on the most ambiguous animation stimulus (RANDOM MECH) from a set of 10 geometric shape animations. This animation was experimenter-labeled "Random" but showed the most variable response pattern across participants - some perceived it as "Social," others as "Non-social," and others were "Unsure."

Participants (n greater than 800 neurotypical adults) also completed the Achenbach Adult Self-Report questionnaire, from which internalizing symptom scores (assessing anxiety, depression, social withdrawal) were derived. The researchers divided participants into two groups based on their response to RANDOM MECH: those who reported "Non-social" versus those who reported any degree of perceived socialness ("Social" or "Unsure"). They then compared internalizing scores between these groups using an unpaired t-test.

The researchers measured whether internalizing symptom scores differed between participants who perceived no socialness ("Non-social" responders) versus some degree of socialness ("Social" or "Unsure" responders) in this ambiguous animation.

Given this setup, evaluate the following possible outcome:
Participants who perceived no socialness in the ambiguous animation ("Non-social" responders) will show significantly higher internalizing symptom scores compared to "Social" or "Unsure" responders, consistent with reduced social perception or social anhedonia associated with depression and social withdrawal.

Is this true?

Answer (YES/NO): NO